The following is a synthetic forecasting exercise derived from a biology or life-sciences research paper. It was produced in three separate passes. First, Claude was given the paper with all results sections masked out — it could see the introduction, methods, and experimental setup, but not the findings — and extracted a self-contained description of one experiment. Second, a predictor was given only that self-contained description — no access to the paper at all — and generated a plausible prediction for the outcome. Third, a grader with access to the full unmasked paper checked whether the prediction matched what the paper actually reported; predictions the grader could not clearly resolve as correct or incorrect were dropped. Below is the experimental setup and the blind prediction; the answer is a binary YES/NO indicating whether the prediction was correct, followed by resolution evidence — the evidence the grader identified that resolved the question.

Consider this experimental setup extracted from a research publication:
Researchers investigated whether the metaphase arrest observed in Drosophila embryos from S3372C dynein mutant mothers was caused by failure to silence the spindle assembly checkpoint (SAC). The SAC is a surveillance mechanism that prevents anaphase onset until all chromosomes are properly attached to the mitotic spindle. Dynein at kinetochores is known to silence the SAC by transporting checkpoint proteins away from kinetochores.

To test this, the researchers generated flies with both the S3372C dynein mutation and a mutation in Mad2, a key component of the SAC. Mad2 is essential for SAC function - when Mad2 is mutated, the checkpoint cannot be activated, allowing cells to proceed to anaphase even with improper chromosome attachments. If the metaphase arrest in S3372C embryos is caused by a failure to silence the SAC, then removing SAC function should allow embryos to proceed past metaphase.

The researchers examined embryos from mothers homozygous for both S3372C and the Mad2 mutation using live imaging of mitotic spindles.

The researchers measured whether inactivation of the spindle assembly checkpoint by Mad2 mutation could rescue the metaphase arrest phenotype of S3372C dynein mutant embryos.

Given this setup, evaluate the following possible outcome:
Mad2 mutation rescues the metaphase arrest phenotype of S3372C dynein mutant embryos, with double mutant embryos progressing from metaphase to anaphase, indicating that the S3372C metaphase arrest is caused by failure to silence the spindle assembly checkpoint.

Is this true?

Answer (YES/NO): NO